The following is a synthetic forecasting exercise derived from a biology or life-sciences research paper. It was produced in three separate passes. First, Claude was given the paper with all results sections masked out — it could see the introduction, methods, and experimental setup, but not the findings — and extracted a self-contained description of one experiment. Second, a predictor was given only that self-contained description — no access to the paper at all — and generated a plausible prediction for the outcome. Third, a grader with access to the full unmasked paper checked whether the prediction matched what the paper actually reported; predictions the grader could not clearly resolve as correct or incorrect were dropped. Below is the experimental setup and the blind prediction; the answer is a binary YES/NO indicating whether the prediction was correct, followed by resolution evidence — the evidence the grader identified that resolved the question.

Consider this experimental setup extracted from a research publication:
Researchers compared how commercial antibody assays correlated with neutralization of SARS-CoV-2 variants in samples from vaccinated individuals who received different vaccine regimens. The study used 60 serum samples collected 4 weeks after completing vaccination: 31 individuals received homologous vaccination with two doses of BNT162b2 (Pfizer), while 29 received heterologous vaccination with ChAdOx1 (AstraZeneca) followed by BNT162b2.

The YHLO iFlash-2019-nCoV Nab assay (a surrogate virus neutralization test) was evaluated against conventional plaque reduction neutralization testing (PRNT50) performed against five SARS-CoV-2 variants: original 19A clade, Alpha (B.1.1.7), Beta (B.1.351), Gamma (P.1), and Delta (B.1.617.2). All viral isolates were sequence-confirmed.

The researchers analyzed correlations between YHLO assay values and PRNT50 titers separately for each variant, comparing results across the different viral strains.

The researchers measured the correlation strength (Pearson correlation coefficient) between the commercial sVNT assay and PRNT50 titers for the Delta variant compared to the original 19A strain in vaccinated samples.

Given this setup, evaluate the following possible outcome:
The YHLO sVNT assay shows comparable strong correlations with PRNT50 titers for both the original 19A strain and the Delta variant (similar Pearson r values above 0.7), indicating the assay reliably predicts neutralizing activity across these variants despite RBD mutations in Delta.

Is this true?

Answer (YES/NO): NO